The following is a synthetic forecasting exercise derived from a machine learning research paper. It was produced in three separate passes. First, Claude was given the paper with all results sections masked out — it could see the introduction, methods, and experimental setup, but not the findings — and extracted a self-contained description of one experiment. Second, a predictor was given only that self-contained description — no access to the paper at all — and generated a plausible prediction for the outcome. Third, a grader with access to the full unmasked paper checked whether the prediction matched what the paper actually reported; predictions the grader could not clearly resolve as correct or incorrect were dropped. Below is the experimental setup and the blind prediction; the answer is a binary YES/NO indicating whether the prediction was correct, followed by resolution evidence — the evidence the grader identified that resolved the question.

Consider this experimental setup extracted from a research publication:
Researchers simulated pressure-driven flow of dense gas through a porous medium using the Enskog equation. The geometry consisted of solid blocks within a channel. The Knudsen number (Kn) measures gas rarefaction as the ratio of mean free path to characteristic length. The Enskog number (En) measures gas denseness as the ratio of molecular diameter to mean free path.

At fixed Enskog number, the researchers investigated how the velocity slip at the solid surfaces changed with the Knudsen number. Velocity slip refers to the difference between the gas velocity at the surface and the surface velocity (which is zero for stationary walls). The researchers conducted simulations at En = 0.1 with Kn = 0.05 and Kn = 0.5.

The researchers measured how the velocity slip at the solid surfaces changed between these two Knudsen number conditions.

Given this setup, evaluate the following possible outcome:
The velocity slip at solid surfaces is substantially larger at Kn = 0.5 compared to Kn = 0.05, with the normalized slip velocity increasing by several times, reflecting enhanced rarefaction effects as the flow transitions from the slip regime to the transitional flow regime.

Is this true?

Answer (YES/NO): NO